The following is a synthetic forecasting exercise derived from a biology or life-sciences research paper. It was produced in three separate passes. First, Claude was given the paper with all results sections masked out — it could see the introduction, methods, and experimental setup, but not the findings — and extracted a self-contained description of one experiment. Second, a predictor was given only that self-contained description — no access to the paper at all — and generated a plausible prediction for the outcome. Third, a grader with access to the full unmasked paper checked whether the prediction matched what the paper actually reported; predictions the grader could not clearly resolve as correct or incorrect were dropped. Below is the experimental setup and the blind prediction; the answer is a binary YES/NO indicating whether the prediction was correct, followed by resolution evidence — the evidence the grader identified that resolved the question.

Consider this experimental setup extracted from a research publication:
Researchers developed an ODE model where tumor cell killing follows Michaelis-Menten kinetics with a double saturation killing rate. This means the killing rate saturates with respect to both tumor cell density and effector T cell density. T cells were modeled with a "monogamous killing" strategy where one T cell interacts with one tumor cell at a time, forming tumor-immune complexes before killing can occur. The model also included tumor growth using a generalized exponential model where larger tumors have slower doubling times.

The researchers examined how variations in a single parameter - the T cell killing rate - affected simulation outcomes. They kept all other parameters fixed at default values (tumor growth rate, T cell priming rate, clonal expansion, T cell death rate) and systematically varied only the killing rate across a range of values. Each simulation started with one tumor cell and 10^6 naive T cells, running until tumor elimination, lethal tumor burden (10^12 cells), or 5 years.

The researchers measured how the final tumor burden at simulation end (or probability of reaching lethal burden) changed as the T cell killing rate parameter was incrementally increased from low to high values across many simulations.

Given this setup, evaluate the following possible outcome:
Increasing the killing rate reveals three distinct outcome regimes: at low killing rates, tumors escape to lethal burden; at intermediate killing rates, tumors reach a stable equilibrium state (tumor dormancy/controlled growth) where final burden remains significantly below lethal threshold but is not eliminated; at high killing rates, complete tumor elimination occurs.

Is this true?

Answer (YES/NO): NO